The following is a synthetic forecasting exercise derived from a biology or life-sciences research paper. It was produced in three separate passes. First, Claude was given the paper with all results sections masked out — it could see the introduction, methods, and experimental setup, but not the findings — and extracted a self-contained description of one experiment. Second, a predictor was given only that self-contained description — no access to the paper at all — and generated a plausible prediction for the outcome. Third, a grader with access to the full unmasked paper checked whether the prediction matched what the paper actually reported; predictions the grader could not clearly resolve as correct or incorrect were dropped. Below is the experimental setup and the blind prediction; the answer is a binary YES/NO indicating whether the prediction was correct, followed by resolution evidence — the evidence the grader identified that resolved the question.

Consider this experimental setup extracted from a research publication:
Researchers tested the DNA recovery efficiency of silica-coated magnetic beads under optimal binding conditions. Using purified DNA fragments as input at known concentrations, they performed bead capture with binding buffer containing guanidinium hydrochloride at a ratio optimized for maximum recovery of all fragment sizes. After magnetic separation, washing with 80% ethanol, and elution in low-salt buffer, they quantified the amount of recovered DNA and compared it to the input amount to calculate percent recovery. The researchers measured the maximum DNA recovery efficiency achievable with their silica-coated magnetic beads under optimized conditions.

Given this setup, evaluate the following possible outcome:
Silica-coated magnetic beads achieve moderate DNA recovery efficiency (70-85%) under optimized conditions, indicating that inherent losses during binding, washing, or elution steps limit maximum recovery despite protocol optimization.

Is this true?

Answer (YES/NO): NO